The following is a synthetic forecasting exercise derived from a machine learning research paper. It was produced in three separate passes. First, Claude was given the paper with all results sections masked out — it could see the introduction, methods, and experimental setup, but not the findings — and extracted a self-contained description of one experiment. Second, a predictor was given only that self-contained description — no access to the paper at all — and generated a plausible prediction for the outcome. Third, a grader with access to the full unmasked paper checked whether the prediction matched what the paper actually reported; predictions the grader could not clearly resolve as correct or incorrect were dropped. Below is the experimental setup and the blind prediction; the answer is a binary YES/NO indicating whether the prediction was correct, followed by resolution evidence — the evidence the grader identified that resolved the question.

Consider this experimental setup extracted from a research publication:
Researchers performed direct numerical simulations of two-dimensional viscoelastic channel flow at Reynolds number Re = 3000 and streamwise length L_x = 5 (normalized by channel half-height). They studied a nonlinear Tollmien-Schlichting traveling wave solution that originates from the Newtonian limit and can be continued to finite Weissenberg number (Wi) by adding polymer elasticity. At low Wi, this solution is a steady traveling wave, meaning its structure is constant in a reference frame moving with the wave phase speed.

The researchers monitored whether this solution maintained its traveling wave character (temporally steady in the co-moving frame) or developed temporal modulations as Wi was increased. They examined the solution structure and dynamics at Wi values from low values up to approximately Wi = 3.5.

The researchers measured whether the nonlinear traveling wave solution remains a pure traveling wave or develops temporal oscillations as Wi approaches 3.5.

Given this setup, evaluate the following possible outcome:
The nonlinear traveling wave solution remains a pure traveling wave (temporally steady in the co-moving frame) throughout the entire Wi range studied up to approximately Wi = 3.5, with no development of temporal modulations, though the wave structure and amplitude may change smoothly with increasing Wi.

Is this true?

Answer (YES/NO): NO